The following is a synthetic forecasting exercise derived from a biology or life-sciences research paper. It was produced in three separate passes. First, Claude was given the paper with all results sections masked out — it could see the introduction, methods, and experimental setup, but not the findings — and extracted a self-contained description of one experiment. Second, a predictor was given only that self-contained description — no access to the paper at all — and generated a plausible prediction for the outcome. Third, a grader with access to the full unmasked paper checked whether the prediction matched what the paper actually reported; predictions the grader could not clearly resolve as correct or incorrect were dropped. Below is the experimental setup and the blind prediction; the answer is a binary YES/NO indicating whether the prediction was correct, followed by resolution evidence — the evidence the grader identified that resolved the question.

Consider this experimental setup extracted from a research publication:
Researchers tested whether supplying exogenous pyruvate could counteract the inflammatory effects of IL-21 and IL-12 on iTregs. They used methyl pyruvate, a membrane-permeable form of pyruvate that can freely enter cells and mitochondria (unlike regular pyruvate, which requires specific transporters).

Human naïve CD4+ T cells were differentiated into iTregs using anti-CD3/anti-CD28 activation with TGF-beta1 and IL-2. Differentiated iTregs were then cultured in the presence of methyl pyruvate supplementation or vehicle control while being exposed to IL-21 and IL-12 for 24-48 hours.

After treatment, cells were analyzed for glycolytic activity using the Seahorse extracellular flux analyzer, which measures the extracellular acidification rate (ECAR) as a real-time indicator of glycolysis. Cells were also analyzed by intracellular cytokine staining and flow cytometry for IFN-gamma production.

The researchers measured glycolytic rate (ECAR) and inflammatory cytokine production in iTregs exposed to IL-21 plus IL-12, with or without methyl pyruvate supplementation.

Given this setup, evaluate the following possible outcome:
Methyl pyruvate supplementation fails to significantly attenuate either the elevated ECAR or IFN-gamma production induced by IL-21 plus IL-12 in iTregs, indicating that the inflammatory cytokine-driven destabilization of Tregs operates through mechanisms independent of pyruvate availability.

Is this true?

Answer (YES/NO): NO